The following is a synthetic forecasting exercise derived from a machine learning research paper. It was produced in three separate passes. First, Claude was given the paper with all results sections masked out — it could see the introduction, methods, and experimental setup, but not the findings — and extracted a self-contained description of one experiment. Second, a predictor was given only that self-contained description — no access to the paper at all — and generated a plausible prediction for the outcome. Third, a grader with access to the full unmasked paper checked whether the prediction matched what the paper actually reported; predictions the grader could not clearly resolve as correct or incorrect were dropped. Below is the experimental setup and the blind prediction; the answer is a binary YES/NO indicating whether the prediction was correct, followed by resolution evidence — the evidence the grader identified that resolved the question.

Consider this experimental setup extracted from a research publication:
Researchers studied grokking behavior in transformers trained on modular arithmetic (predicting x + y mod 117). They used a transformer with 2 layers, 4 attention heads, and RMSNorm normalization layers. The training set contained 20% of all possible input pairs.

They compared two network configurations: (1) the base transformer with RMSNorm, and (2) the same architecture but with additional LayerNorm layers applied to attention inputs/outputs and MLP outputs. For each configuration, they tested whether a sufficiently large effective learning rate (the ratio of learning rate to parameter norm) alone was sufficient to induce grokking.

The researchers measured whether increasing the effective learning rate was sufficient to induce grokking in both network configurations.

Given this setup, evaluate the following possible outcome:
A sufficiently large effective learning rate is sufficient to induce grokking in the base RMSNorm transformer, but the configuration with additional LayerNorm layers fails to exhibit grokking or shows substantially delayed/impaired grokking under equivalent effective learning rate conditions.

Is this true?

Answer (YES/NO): YES